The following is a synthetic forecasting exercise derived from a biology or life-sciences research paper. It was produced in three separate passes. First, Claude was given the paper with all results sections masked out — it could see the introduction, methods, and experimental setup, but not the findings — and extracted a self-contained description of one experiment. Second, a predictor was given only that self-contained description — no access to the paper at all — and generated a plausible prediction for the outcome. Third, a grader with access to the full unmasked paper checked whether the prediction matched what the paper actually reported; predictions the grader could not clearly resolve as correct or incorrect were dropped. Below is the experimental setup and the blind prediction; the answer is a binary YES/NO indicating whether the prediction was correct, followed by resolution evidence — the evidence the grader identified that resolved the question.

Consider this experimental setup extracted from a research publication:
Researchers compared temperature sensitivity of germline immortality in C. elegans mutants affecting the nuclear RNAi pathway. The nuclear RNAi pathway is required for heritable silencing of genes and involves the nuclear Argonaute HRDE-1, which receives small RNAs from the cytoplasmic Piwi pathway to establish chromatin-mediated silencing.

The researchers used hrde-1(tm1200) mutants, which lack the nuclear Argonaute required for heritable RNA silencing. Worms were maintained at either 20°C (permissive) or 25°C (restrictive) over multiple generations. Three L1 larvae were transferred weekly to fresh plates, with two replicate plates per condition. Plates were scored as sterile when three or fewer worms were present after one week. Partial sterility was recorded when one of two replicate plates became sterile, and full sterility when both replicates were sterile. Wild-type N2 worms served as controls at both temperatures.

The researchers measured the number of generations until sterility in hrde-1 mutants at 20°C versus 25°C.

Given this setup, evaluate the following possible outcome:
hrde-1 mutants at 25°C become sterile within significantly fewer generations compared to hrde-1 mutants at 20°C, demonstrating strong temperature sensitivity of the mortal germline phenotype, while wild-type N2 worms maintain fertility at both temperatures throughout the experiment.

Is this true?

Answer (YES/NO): YES